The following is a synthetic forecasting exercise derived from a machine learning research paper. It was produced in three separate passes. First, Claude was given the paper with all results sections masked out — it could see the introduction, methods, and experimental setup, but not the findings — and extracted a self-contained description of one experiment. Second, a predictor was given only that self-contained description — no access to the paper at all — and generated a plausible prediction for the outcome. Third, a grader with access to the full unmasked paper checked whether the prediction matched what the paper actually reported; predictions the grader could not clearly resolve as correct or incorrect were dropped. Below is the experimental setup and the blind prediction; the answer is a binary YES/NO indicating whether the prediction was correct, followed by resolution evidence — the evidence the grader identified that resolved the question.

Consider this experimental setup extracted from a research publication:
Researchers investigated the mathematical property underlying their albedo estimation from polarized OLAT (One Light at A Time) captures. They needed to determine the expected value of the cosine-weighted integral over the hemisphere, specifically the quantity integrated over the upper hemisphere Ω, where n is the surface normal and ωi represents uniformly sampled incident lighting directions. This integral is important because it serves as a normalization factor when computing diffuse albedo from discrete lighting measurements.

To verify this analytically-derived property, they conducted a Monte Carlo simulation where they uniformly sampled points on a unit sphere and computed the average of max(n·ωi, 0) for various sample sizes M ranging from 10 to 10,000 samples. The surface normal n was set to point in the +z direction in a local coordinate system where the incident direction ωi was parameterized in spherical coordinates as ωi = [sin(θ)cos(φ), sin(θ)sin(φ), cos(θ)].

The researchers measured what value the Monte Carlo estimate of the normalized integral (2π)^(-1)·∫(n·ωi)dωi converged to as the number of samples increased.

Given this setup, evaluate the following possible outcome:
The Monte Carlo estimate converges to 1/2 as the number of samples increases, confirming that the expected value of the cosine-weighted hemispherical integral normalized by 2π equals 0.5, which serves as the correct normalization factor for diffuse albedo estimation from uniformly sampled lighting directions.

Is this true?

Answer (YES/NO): YES